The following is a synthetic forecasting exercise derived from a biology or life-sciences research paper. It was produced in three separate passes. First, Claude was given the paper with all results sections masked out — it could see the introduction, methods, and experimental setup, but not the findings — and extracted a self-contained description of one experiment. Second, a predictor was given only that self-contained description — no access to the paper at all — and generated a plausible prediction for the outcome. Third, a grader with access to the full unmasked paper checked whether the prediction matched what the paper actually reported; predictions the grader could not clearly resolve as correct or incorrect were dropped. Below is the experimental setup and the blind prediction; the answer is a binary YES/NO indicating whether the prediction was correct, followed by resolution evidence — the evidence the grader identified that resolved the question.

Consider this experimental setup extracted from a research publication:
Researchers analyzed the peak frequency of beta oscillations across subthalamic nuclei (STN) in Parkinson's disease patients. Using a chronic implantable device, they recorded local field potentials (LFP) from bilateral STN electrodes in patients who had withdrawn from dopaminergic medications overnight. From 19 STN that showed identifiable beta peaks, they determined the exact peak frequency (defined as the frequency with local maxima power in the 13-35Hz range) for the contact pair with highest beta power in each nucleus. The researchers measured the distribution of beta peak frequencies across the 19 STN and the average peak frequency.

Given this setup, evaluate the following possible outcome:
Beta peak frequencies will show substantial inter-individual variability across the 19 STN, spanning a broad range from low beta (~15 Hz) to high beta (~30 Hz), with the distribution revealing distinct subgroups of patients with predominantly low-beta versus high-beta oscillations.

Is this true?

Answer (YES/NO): NO